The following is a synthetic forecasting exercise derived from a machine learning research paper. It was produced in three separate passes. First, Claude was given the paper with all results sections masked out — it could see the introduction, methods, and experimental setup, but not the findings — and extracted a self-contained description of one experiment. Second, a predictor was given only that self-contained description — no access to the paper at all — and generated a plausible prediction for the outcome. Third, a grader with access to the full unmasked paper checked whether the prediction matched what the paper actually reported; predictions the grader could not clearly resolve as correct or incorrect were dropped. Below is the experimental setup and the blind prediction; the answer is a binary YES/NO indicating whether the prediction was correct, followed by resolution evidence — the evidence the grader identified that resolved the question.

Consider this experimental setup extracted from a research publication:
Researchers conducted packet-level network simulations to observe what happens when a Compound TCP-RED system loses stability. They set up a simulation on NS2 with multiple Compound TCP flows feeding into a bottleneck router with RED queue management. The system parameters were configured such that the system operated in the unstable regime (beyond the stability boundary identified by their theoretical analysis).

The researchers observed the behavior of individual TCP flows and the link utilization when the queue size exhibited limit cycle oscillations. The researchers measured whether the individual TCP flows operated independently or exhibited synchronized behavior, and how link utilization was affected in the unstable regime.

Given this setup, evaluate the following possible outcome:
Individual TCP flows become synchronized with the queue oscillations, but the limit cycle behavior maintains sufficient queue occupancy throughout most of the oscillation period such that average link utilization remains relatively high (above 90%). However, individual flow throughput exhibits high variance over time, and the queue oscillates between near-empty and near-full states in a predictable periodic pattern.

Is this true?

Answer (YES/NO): NO